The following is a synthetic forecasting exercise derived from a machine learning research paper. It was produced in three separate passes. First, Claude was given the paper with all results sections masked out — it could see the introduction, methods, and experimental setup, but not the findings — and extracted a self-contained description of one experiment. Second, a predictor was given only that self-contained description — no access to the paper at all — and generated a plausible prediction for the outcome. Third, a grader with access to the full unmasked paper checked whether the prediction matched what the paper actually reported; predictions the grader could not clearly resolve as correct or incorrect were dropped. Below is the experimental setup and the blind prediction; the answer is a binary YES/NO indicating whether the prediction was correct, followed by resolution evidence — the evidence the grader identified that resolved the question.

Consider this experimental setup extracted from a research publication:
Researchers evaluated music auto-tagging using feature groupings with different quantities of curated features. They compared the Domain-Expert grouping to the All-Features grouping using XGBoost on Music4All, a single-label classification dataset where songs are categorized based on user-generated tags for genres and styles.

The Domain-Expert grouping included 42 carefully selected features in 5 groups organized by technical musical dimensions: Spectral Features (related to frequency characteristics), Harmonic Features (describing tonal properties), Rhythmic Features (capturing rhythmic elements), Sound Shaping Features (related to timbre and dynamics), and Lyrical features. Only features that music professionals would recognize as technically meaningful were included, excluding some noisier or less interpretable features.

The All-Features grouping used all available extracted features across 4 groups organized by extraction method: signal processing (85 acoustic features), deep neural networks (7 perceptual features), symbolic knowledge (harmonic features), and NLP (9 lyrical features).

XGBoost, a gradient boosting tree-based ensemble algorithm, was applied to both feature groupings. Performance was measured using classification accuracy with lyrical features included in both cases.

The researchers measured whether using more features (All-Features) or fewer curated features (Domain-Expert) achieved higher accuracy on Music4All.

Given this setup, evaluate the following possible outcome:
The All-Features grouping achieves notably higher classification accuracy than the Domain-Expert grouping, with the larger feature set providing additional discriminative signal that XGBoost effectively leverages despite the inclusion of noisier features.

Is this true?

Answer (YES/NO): YES